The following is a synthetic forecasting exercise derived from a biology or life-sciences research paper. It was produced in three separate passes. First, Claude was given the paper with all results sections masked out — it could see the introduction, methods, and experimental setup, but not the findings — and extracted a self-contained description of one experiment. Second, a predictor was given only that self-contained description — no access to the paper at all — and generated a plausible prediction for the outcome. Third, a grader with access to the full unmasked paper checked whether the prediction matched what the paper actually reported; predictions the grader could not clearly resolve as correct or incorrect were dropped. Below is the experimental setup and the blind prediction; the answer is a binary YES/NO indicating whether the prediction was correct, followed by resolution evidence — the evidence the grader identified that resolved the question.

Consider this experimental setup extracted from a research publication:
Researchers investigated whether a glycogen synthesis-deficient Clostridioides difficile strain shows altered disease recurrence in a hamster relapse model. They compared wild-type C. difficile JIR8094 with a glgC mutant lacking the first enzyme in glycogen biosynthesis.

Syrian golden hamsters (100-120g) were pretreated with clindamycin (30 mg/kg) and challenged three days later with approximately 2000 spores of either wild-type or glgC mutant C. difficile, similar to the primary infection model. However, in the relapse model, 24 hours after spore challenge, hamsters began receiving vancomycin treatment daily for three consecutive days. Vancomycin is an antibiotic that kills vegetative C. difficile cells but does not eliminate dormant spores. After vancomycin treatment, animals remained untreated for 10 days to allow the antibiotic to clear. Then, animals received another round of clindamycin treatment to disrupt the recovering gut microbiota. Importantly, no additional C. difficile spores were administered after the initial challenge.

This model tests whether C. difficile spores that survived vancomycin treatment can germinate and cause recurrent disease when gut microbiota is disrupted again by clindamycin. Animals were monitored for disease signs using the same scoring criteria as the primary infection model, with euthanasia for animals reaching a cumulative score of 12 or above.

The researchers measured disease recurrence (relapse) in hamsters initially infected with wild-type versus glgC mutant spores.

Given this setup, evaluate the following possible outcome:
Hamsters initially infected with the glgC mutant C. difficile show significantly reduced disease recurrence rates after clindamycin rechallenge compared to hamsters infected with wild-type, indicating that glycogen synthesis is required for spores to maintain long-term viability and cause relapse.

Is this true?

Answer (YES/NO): YES